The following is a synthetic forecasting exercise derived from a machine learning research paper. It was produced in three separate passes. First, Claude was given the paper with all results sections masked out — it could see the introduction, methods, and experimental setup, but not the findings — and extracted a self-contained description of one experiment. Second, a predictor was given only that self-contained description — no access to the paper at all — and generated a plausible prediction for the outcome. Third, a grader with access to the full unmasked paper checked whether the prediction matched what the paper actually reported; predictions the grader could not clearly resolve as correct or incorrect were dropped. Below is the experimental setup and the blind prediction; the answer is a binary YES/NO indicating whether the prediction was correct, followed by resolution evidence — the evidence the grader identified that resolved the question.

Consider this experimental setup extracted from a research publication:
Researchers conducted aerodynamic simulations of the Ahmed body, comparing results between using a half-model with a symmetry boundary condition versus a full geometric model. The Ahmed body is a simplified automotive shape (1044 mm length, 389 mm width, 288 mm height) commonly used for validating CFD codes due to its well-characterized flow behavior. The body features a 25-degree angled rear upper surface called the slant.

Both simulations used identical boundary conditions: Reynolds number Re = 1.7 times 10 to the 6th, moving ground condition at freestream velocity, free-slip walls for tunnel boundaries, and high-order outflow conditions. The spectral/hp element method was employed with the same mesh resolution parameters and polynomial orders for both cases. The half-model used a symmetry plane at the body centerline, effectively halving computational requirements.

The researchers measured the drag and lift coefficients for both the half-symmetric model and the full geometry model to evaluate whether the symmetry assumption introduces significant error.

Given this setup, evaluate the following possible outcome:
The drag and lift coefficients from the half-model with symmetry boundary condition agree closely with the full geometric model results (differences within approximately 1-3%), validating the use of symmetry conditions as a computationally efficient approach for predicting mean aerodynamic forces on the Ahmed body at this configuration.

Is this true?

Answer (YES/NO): YES